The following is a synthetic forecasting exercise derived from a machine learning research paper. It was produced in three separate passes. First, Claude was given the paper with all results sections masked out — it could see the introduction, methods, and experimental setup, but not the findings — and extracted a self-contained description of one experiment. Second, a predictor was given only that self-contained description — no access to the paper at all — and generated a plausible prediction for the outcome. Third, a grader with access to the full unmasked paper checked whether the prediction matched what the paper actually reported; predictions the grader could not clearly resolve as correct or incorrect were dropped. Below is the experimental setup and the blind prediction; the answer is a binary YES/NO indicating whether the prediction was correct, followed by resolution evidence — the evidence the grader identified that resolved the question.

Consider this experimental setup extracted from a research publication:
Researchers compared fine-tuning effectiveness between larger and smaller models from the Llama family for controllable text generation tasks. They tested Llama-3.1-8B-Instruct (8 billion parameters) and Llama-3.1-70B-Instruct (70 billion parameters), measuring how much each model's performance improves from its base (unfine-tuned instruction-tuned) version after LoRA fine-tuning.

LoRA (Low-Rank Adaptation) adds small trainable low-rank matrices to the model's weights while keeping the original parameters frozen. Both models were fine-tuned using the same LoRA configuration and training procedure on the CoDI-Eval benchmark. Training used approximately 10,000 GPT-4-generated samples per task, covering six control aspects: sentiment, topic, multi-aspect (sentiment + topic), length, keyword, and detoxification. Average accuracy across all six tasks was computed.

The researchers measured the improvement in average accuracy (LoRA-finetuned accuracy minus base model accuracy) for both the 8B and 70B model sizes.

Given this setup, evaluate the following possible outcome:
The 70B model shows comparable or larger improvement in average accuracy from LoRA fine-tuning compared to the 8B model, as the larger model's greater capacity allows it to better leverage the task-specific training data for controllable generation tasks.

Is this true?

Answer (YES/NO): NO